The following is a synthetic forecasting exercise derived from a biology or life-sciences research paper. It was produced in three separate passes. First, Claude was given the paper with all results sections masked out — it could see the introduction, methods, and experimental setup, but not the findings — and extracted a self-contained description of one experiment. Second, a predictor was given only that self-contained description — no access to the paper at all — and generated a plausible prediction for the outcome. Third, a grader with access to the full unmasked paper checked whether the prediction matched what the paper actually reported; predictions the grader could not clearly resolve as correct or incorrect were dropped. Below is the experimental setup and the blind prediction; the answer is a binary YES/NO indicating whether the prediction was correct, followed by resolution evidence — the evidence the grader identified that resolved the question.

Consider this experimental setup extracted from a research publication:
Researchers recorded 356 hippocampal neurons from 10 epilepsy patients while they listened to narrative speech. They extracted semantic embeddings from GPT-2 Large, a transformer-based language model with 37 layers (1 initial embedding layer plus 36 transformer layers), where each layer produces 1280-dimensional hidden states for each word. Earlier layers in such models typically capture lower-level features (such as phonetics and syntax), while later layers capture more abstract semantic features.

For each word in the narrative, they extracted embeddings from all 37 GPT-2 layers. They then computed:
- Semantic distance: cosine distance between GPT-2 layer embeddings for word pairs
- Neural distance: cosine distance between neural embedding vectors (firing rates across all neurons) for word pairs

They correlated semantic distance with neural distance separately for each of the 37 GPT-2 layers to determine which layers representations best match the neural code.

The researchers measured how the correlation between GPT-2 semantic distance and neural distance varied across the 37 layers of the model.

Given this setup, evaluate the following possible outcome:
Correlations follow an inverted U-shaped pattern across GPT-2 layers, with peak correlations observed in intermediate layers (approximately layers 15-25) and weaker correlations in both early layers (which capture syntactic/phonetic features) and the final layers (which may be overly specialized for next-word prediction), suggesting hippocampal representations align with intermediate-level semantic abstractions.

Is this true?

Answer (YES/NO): NO